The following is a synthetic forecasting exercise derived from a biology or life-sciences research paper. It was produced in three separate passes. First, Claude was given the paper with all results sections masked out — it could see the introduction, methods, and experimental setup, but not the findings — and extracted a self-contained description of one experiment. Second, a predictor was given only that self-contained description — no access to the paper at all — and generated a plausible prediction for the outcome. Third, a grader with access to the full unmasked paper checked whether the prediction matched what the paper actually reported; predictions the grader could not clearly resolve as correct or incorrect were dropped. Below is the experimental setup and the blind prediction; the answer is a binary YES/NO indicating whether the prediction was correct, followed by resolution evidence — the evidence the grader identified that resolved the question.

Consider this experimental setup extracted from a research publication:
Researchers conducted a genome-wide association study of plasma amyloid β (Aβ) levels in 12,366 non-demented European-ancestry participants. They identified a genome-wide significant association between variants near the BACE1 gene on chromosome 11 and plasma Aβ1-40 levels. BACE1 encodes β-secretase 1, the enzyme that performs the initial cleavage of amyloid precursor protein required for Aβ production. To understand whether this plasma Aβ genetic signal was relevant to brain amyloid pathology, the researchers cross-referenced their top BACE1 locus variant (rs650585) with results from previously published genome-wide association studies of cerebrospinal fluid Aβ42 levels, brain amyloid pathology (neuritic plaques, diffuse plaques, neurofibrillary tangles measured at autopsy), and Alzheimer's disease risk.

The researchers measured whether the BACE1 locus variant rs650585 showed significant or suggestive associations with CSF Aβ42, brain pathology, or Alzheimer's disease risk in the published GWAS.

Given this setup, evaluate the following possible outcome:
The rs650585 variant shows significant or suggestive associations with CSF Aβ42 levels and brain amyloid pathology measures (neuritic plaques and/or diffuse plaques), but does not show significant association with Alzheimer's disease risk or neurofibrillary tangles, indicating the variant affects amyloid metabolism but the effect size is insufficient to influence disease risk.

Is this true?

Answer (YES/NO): NO